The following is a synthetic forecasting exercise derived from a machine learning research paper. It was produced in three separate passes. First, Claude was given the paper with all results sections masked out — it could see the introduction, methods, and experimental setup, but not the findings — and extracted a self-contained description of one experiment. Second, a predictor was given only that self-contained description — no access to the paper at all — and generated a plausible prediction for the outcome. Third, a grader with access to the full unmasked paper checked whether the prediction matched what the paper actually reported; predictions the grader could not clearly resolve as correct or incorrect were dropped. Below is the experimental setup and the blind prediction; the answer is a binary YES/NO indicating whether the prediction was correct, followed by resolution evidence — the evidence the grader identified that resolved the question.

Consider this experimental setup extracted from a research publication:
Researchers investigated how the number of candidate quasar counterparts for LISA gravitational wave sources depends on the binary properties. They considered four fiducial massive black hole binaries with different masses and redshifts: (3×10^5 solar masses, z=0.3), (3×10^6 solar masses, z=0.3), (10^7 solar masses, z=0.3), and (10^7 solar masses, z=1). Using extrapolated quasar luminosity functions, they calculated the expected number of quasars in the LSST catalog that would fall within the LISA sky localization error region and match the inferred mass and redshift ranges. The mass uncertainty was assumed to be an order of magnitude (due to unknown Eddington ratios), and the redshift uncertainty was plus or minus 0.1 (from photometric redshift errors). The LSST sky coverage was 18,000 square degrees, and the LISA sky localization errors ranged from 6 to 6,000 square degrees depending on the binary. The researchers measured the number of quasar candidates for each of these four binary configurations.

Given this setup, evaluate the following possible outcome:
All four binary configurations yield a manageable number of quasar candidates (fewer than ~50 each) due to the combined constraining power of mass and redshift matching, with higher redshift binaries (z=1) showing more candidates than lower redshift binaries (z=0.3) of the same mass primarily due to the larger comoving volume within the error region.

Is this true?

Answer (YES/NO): NO